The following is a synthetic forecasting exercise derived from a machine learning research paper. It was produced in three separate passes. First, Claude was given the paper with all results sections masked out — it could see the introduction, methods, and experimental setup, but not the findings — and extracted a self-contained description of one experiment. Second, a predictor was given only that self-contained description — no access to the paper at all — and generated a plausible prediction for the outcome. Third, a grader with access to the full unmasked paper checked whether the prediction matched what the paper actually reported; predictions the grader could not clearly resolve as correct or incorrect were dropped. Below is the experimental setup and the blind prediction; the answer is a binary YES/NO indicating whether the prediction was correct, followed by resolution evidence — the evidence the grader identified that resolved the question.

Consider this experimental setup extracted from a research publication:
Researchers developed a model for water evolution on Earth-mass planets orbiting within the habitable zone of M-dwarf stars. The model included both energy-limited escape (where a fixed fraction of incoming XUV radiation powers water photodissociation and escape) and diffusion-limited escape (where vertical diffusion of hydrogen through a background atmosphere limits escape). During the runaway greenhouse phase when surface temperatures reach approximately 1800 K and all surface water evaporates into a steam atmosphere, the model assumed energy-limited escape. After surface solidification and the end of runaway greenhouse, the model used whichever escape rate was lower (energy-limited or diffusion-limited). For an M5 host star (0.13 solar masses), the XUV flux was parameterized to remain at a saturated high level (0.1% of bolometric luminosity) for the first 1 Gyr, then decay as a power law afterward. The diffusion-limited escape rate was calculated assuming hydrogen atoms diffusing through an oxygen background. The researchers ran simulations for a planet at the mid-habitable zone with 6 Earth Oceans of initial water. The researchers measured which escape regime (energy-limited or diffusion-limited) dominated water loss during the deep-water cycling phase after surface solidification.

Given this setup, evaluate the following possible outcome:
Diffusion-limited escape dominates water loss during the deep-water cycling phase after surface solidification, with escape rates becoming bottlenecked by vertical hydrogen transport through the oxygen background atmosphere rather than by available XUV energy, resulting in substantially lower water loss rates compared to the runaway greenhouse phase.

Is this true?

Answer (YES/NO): YES